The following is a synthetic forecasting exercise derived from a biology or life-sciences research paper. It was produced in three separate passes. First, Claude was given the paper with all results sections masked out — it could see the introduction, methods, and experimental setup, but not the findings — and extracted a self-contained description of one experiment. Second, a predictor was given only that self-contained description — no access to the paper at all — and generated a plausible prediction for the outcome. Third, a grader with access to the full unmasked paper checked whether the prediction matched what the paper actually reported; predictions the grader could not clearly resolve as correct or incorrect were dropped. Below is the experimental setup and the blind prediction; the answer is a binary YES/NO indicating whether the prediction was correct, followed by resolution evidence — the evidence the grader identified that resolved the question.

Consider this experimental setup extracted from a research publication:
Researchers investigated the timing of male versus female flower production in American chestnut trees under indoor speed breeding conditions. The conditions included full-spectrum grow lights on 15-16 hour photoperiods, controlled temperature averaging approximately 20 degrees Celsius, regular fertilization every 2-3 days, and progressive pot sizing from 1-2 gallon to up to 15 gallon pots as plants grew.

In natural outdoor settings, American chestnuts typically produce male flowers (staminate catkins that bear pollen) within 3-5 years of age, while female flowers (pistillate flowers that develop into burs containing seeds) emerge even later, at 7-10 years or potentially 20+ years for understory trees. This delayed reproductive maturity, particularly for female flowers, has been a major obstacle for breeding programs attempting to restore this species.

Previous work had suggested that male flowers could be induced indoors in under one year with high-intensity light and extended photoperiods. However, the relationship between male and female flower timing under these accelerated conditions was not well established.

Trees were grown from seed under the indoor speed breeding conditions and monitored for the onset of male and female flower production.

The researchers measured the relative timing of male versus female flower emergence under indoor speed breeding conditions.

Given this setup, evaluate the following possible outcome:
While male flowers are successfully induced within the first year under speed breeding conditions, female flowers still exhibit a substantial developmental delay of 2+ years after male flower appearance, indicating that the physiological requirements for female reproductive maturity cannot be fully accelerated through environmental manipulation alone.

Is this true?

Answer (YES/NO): NO